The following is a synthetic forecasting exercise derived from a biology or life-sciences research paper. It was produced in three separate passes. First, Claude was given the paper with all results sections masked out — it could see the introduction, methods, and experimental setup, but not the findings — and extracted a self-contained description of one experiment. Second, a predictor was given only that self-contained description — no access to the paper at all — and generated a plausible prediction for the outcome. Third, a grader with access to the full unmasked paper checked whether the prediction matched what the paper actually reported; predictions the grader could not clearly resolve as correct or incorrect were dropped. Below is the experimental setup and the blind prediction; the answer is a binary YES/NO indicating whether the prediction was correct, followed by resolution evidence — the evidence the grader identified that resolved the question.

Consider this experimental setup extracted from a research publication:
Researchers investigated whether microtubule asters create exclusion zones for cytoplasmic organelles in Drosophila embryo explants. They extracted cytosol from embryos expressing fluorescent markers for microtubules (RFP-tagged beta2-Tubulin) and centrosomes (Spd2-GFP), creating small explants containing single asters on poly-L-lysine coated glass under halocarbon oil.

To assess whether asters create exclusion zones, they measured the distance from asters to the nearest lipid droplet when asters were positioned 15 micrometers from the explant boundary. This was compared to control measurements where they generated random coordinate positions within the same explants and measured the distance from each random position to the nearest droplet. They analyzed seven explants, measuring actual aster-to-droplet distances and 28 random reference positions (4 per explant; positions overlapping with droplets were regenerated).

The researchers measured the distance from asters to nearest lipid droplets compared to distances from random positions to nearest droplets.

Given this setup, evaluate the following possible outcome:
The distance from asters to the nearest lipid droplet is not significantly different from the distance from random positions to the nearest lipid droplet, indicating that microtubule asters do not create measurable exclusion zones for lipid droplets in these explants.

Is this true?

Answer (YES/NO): NO